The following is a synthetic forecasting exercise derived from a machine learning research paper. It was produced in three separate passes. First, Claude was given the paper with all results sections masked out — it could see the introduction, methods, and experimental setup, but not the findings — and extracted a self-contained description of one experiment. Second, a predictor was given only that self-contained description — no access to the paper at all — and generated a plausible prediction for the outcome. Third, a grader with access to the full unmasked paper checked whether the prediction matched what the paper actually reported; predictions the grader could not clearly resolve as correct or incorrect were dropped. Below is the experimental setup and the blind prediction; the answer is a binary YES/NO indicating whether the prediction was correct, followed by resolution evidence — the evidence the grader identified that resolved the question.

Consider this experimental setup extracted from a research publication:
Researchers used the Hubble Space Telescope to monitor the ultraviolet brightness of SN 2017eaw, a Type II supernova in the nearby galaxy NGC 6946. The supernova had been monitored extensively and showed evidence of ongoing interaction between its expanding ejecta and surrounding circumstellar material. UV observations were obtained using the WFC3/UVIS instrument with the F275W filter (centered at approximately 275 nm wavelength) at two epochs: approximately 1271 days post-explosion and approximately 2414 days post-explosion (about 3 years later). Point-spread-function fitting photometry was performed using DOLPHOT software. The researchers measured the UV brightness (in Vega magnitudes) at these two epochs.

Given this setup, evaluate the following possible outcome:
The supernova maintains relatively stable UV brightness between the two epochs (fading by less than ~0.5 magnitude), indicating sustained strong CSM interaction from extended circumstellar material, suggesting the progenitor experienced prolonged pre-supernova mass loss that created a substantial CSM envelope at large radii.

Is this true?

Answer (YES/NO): NO